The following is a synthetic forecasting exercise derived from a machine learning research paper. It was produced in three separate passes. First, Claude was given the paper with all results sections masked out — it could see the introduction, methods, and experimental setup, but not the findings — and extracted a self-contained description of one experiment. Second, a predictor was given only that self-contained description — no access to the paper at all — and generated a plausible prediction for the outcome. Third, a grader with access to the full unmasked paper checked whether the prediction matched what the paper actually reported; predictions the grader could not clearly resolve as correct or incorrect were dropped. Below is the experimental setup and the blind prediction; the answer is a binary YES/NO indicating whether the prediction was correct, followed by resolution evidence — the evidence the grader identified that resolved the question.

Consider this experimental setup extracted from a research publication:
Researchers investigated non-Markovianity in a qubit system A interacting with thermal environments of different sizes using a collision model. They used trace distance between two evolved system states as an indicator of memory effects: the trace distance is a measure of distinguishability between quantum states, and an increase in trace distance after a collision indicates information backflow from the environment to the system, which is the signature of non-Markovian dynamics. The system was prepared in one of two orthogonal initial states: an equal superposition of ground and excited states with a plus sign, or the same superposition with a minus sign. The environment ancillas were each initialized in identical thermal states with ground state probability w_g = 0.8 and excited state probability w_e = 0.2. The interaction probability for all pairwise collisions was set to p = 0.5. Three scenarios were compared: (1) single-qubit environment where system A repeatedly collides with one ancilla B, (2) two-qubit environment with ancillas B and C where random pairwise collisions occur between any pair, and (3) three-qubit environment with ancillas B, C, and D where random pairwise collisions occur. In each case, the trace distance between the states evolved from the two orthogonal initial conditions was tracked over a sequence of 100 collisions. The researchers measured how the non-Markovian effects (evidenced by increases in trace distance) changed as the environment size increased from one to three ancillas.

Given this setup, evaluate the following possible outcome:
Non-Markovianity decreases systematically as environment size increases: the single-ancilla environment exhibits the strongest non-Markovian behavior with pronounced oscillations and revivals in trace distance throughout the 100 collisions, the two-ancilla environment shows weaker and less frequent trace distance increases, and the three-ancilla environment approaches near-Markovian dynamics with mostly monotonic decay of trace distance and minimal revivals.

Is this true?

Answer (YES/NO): NO